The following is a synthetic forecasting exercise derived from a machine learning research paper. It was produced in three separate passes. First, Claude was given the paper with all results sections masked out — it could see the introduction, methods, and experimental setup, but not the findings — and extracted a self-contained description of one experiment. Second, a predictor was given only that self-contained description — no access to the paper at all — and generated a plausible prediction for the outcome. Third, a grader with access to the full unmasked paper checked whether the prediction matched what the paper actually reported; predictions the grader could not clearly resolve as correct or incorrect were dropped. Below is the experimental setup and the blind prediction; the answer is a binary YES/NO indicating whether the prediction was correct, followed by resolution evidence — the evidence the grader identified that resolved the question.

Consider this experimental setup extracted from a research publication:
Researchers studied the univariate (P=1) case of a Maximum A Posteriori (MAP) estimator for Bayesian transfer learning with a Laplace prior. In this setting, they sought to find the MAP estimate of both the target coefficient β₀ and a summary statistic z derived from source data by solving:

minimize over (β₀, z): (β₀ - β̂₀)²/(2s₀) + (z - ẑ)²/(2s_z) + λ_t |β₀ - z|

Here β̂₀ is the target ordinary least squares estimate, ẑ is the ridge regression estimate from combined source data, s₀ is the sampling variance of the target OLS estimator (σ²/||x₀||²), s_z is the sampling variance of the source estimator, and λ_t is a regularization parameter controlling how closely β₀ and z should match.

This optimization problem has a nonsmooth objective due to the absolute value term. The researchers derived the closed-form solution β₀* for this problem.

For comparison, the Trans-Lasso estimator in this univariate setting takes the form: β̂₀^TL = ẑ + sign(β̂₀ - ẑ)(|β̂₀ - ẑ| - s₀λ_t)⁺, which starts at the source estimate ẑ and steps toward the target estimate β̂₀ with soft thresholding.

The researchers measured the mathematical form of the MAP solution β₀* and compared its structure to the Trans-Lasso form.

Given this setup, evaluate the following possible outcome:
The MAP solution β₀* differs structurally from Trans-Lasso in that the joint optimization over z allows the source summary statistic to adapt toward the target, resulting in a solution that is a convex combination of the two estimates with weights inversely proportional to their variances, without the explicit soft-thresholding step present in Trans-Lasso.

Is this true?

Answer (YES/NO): NO